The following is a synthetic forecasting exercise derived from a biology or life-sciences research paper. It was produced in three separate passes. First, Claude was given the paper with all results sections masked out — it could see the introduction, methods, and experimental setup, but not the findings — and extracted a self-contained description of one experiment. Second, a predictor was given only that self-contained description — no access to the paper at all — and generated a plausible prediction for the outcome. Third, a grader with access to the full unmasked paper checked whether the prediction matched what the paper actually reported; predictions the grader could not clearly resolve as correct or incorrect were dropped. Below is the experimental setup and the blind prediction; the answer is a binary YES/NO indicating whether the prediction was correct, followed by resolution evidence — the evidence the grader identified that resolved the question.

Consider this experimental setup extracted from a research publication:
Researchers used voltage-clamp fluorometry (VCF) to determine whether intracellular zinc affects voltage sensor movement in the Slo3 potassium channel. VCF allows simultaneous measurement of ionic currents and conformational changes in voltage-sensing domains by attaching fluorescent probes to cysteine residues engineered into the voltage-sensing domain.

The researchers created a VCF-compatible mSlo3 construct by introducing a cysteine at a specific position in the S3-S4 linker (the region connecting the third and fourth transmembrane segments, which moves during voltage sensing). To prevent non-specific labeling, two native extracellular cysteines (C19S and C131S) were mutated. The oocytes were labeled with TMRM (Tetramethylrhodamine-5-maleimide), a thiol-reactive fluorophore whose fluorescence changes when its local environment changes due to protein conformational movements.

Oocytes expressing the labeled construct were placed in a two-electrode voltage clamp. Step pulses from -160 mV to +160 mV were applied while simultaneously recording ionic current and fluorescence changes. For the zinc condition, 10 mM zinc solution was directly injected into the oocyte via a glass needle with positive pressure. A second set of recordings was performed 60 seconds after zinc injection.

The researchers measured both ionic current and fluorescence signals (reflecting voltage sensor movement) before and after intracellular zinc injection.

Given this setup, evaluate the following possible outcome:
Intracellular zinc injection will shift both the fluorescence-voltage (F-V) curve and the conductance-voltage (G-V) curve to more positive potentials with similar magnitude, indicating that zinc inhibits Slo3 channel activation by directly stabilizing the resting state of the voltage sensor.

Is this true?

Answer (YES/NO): NO